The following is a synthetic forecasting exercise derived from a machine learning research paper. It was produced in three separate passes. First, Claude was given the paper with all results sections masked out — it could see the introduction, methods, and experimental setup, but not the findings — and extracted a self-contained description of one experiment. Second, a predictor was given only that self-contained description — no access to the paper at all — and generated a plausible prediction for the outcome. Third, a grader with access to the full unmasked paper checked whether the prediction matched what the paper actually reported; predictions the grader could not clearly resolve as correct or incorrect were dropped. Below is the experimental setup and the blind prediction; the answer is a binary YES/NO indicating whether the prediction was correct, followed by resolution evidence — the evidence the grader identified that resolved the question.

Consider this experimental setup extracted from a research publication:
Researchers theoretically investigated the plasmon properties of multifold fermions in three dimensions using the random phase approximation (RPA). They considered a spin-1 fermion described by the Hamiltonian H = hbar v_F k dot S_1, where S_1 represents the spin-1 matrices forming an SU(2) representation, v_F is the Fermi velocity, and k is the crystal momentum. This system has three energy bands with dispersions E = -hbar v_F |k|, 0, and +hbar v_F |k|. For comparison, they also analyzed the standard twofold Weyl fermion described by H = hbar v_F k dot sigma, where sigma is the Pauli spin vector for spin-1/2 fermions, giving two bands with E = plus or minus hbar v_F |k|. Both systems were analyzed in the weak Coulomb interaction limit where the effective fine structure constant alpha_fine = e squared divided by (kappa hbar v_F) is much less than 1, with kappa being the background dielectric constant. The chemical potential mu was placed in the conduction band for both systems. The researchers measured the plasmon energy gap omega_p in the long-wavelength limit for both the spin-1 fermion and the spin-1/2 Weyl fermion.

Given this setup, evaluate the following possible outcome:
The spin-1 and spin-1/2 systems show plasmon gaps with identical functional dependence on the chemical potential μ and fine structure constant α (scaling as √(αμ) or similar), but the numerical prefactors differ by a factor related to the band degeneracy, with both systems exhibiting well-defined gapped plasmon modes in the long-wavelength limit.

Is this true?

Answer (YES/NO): NO